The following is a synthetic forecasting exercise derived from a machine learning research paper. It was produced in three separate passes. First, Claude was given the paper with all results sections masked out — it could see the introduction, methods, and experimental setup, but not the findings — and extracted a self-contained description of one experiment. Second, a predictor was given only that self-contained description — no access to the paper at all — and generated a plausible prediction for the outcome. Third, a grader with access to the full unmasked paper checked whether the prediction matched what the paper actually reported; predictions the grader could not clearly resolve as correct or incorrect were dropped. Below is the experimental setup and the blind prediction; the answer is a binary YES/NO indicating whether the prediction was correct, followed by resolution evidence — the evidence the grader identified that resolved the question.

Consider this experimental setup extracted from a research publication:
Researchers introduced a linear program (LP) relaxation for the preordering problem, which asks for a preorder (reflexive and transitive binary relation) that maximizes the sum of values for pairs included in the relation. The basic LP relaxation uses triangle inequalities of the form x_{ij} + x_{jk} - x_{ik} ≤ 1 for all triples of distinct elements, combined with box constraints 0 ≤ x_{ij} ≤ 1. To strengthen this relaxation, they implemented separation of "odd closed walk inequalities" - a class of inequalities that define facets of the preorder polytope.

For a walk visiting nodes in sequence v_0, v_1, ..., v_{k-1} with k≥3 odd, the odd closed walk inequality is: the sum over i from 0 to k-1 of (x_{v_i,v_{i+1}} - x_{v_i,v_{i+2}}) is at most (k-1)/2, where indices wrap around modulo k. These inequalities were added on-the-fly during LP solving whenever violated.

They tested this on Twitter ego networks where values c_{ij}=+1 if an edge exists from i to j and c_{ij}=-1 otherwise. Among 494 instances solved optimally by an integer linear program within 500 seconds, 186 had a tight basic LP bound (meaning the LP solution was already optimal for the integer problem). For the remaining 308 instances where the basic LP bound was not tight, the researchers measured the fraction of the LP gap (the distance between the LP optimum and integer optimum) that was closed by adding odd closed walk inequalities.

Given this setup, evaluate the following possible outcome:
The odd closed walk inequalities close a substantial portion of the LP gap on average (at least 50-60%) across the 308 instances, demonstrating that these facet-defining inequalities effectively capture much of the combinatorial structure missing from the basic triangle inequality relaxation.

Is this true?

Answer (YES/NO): NO